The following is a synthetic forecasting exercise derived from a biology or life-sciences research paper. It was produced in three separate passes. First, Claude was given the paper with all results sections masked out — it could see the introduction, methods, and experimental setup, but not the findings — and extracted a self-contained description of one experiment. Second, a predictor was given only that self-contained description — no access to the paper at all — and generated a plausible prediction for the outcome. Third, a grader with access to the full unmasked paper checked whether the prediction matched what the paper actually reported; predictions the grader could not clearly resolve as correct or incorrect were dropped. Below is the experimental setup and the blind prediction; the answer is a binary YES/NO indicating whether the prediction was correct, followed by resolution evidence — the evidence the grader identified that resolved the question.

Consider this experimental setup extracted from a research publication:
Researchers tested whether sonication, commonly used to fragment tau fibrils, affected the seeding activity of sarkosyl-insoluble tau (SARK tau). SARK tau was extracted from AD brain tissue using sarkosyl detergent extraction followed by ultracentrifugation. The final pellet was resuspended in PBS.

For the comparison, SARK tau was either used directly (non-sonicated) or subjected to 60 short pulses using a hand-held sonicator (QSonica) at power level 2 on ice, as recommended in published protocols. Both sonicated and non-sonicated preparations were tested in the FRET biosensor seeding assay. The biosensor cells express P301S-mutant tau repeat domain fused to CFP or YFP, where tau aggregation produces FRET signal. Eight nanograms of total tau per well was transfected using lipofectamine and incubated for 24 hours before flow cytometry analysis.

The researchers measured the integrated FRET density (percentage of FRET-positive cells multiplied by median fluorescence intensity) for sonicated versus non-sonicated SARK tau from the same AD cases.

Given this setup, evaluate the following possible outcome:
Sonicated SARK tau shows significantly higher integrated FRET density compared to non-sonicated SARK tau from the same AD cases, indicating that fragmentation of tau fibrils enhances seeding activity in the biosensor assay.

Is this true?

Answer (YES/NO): NO